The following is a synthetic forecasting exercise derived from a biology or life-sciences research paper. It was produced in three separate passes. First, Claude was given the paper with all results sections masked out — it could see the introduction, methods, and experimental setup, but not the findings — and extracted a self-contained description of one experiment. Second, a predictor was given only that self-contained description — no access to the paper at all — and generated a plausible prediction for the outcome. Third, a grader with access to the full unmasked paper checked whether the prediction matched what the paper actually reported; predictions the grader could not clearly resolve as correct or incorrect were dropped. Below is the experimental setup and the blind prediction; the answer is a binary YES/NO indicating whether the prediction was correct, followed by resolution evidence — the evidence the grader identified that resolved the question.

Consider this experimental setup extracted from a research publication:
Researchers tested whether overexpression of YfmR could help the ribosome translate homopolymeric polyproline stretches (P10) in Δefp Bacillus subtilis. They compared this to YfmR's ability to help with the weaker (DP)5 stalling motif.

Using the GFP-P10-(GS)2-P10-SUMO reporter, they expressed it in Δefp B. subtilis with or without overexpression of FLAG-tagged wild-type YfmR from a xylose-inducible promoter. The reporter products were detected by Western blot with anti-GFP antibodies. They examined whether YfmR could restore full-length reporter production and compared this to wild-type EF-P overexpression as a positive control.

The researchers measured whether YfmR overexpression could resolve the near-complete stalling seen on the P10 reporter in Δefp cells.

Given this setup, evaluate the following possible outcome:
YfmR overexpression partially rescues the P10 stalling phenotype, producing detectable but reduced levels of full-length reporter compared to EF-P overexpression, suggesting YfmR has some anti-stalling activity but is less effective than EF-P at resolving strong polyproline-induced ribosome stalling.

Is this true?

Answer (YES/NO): NO